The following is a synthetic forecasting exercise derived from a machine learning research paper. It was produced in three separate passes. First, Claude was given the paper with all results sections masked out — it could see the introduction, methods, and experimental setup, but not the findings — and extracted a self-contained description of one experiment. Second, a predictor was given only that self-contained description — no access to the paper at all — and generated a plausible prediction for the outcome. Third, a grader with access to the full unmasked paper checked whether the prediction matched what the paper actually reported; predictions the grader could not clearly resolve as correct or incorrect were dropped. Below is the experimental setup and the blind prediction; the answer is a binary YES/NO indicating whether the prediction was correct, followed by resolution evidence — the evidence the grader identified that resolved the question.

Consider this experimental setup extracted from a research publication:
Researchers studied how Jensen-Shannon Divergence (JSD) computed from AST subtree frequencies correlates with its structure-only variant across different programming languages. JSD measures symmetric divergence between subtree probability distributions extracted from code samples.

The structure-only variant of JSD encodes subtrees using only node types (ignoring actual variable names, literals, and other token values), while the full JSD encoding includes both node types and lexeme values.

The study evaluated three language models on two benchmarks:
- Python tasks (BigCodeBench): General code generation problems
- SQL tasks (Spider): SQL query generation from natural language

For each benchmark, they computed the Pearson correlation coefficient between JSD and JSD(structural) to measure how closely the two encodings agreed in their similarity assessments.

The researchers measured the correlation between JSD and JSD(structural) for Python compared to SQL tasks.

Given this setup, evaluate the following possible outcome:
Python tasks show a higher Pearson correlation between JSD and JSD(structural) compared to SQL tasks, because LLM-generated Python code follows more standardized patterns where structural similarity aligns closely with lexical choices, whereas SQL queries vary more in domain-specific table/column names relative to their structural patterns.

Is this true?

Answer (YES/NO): NO